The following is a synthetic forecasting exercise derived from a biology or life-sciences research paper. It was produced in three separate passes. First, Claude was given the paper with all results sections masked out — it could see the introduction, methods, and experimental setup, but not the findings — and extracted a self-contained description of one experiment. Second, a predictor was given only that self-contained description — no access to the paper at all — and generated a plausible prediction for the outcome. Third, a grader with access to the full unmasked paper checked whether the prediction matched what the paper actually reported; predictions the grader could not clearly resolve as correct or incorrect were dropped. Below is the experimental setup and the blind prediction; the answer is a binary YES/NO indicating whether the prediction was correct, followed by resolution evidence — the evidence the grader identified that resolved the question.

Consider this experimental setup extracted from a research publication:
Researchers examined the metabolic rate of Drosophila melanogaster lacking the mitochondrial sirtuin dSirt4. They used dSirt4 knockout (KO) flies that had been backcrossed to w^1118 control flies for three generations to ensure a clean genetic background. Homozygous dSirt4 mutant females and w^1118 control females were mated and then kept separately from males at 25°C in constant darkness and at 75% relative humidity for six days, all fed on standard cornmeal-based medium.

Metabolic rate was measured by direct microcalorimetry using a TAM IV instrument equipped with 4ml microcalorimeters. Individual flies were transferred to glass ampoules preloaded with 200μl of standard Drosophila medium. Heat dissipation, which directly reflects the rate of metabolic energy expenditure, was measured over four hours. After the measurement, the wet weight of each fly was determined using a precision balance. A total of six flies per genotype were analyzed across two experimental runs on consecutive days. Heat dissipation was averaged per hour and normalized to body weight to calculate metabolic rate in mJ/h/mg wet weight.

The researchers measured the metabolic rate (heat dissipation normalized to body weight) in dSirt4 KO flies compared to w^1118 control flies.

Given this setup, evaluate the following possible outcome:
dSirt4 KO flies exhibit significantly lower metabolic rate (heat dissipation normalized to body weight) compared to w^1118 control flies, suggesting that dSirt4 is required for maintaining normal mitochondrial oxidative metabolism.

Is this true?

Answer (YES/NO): NO